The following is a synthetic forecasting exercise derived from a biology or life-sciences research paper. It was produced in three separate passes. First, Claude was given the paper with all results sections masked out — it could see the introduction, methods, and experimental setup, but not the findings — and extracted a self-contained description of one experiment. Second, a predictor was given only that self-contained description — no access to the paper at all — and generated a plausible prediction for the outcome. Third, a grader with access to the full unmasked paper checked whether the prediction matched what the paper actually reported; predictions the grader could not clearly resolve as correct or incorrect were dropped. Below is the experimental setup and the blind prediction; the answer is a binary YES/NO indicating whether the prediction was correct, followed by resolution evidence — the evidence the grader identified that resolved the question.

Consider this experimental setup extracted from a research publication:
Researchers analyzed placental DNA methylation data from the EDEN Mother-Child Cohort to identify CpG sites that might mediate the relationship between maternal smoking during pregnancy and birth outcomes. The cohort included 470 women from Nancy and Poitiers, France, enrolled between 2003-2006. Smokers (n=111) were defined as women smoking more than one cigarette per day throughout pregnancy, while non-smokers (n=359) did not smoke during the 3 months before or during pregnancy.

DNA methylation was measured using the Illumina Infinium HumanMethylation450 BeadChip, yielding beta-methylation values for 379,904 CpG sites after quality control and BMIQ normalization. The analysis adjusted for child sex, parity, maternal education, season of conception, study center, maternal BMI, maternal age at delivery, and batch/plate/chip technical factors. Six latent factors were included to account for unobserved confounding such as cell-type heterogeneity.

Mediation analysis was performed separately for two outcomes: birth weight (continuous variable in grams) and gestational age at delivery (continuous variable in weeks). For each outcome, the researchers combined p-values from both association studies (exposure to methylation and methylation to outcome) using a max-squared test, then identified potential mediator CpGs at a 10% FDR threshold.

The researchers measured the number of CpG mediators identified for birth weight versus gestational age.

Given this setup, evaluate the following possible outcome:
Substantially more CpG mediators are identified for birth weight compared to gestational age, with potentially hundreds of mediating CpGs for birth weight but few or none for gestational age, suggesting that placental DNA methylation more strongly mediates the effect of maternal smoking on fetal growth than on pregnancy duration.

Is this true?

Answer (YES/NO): NO